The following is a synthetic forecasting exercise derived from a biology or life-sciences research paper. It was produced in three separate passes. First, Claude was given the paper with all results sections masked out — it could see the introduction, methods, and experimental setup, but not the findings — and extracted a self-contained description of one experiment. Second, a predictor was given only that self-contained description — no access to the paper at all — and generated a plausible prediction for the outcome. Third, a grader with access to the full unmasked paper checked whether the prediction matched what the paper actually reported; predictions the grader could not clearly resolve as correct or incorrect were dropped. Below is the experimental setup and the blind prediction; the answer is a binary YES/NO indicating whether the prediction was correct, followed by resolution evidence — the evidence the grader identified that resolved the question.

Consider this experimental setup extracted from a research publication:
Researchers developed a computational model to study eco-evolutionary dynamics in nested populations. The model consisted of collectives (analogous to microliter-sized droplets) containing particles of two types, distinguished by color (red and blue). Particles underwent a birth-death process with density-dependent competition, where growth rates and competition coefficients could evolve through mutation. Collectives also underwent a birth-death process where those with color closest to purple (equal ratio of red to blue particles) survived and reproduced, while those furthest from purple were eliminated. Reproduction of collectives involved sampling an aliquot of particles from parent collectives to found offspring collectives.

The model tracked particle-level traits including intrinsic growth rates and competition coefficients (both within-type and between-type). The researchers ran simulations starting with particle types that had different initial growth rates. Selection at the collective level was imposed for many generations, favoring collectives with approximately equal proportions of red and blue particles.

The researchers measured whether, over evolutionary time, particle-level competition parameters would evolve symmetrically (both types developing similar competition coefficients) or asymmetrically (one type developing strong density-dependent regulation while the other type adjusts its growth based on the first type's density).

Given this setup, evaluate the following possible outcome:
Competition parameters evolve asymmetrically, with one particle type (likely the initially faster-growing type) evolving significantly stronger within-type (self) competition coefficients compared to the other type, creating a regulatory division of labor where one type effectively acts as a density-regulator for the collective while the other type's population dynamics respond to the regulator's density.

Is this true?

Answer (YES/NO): NO